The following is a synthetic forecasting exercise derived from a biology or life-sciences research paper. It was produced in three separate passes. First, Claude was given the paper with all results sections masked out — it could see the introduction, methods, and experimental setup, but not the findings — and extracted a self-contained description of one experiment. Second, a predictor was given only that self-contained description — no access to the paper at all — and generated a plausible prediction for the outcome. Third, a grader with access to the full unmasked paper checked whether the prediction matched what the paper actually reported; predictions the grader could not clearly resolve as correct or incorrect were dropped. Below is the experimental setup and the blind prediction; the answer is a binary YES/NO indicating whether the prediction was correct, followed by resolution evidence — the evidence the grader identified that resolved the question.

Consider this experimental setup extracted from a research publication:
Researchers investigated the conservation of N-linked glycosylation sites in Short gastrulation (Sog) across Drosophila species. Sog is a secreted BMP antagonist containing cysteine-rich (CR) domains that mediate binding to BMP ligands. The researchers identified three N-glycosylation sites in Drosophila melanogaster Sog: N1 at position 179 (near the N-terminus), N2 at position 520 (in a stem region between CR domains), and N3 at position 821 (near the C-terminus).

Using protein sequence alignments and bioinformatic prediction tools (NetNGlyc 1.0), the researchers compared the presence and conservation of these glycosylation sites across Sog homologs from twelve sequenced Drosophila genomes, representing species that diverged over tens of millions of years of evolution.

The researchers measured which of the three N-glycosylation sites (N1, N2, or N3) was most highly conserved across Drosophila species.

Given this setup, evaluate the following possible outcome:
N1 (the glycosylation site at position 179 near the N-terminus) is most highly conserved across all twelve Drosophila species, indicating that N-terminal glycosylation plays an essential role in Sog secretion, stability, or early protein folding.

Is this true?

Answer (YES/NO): NO